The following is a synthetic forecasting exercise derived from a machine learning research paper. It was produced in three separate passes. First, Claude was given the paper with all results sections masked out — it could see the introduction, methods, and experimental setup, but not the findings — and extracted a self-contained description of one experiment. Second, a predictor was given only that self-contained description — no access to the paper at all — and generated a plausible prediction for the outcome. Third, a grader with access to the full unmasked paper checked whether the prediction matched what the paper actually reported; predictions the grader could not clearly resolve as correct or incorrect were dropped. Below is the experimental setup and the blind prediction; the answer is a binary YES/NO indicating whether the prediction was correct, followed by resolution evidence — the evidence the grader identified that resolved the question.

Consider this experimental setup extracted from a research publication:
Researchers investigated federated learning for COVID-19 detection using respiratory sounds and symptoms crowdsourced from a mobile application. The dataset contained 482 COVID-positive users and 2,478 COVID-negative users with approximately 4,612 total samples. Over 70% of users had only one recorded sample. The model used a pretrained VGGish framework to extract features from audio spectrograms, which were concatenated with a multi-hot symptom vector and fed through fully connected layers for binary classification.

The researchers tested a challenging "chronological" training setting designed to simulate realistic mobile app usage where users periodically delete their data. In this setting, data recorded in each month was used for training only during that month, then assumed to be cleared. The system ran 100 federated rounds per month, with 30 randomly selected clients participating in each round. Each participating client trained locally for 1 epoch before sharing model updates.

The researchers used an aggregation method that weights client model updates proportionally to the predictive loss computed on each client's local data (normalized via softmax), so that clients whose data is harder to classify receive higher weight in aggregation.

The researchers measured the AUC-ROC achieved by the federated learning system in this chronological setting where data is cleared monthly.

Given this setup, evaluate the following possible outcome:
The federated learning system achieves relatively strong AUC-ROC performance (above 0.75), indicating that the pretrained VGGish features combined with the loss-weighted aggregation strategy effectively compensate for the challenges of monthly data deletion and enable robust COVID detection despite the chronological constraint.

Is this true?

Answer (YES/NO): YES